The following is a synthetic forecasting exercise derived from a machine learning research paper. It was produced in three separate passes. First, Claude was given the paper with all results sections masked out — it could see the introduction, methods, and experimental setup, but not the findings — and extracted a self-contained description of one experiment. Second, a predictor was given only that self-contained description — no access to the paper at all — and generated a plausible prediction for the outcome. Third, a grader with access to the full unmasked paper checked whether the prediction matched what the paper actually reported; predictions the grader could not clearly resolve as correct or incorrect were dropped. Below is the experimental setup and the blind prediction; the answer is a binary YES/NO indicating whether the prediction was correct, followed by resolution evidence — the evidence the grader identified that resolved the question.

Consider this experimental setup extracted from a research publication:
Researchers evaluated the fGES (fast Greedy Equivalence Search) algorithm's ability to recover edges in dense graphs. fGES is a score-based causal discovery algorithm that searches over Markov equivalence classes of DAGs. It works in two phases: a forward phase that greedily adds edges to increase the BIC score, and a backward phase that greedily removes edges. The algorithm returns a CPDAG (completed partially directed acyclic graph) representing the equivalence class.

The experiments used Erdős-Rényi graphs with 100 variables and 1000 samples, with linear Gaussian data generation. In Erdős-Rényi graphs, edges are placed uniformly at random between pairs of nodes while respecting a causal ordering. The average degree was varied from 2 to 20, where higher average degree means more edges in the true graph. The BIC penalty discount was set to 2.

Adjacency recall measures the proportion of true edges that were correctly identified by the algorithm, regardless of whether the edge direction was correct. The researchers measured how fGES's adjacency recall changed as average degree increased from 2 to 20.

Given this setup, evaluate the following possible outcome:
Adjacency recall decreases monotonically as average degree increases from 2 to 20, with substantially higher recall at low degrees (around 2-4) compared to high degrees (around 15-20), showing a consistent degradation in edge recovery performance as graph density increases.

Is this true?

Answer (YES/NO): YES